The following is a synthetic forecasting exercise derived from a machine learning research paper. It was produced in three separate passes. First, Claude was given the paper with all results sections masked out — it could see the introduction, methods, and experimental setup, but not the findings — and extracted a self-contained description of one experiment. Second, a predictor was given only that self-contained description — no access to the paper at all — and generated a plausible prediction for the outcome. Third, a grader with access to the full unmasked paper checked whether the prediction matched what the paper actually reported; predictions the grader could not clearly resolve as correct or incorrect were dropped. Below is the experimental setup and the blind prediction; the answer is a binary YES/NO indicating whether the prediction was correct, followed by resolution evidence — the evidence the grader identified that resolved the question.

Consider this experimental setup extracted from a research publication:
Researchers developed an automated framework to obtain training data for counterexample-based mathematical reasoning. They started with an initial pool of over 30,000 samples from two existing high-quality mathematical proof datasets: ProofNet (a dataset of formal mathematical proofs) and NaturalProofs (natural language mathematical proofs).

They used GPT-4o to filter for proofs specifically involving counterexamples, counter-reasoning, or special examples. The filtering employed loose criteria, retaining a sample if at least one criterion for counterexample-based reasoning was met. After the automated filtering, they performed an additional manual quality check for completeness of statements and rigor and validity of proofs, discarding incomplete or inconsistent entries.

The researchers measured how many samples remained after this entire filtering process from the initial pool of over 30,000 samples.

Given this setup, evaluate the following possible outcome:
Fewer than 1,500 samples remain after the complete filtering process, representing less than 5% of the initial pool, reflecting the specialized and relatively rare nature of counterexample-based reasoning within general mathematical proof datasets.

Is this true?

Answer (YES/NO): YES